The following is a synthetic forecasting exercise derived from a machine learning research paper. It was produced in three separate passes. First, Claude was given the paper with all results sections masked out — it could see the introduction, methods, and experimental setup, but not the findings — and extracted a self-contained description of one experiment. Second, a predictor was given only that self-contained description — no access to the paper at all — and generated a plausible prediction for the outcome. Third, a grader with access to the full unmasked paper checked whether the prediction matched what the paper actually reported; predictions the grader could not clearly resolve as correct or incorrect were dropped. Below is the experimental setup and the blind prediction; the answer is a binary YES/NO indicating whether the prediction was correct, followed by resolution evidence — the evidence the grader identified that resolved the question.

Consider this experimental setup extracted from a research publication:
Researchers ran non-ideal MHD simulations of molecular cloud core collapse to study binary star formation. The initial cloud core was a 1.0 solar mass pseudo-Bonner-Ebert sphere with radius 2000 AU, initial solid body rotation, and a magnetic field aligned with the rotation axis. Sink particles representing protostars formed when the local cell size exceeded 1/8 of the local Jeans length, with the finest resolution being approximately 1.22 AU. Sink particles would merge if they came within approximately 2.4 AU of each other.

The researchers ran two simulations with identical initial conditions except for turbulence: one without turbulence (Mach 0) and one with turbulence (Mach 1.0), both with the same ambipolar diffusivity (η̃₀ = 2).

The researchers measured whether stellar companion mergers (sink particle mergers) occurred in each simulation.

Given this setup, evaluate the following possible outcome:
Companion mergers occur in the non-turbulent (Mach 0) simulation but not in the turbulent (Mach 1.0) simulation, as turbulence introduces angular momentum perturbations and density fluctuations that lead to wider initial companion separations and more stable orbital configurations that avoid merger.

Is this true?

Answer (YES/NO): NO